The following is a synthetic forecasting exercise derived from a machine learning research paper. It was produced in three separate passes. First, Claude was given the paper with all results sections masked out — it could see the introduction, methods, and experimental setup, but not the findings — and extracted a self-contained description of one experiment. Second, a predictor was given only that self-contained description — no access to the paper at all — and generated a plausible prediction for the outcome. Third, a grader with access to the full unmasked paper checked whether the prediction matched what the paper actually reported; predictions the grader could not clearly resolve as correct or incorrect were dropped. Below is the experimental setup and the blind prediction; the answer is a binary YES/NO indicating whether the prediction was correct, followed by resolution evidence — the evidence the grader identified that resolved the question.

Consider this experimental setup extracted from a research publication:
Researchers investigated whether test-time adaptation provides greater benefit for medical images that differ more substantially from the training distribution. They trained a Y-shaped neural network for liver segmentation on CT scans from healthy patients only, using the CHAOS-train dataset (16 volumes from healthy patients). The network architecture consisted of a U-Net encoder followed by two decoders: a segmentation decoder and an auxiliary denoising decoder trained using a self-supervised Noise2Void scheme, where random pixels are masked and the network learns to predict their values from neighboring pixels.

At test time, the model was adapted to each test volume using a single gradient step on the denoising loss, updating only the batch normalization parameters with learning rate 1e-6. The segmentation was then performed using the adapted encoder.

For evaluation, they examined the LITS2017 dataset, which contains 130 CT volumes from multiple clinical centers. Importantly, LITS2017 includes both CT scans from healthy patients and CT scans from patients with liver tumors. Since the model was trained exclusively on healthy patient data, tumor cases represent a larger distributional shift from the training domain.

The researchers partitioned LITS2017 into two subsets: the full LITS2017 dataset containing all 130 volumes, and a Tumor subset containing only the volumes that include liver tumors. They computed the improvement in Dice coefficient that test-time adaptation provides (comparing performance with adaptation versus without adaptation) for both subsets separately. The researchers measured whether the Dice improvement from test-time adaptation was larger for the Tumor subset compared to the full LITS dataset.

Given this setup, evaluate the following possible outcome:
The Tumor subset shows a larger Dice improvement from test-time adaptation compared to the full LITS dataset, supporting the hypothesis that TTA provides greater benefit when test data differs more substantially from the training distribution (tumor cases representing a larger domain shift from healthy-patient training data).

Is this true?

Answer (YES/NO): YES